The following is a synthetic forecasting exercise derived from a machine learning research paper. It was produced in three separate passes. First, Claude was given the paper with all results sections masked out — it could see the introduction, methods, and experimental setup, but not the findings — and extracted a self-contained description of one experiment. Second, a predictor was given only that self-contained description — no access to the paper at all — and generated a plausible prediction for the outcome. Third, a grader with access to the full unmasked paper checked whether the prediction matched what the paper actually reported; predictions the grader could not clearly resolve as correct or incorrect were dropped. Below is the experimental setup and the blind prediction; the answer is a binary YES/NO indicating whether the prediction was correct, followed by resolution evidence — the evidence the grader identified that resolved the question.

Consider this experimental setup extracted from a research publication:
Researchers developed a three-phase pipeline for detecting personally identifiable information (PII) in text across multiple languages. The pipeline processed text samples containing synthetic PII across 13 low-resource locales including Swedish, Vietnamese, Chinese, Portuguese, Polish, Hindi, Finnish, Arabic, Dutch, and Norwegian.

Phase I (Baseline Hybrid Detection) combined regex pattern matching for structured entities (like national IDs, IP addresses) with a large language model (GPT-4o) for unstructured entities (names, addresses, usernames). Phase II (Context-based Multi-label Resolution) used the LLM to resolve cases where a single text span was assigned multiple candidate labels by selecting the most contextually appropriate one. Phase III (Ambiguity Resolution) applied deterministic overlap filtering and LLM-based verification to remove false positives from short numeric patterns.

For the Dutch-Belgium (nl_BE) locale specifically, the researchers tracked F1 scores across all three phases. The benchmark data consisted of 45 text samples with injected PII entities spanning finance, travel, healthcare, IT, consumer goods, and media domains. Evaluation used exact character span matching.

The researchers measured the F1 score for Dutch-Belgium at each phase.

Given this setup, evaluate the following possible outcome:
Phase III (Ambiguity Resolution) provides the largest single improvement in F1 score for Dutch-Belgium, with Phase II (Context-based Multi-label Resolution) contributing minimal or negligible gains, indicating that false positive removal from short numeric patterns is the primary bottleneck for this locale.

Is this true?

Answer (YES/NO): NO